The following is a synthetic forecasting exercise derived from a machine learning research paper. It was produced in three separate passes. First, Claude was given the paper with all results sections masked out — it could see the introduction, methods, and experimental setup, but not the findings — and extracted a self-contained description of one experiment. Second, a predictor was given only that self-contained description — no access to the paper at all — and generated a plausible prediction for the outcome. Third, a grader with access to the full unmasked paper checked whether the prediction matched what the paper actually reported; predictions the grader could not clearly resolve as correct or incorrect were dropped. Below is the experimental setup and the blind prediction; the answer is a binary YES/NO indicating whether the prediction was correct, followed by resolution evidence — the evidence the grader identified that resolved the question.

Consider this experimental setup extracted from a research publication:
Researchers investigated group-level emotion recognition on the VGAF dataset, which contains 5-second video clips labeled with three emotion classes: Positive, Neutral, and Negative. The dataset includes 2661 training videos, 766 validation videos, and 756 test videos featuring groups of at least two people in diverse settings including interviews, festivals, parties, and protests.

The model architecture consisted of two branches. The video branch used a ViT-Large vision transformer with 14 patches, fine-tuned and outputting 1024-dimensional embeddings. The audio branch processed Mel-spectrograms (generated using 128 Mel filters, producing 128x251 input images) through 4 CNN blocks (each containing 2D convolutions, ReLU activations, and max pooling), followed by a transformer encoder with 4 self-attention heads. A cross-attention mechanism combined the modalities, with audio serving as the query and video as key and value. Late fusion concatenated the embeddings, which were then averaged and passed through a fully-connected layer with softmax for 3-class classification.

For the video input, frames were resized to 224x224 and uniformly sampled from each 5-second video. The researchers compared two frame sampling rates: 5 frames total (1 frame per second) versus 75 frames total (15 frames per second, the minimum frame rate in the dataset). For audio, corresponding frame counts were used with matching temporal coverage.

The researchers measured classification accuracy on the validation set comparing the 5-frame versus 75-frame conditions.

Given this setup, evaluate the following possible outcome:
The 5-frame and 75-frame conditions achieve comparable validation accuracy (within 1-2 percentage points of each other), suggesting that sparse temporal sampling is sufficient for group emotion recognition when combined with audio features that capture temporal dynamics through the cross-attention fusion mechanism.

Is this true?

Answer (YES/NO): NO